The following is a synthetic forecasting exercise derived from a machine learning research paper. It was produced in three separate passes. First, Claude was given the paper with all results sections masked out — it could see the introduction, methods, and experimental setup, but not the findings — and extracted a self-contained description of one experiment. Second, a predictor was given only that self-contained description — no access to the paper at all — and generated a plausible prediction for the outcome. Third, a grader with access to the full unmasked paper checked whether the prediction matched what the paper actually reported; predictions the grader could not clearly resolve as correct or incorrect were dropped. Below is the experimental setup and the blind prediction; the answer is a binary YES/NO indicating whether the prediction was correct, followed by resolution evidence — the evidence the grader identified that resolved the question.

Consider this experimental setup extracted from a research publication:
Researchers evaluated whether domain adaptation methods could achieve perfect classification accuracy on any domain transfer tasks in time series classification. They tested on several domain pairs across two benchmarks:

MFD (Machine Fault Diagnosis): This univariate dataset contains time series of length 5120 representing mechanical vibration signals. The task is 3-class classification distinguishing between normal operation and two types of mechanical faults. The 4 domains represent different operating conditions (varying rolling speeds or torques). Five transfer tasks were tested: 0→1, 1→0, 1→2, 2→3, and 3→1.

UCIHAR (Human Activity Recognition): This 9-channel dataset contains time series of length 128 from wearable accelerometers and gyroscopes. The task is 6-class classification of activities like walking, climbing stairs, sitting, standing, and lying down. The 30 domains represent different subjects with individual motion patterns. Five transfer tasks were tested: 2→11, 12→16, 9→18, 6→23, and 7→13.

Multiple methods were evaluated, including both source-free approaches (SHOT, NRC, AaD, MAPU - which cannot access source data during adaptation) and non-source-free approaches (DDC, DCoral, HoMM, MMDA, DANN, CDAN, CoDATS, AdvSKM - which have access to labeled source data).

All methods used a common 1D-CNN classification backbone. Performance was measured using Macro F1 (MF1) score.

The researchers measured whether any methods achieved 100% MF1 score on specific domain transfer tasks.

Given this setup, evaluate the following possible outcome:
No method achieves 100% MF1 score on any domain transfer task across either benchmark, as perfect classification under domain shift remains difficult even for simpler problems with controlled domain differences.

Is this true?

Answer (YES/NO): NO